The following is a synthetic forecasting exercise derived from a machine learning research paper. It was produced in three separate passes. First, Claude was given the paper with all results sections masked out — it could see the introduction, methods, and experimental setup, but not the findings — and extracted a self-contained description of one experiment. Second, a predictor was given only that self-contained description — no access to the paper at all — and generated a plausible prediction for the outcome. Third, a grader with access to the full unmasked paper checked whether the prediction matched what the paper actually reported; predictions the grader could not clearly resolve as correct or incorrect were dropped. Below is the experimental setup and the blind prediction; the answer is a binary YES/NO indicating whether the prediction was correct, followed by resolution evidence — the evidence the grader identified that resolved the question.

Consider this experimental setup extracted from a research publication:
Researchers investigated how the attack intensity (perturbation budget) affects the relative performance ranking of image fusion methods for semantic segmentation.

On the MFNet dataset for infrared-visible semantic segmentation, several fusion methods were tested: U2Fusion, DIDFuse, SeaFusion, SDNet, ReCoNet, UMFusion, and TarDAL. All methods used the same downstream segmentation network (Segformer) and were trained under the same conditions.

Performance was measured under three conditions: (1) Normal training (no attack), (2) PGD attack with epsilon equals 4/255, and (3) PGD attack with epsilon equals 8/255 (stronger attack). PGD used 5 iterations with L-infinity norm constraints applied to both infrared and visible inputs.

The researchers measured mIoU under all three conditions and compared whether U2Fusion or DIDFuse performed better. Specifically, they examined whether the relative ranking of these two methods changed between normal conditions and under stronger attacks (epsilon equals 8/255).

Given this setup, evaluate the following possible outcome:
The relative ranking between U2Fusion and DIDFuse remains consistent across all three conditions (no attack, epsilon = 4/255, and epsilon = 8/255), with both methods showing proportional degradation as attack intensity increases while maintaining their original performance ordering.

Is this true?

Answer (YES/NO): NO